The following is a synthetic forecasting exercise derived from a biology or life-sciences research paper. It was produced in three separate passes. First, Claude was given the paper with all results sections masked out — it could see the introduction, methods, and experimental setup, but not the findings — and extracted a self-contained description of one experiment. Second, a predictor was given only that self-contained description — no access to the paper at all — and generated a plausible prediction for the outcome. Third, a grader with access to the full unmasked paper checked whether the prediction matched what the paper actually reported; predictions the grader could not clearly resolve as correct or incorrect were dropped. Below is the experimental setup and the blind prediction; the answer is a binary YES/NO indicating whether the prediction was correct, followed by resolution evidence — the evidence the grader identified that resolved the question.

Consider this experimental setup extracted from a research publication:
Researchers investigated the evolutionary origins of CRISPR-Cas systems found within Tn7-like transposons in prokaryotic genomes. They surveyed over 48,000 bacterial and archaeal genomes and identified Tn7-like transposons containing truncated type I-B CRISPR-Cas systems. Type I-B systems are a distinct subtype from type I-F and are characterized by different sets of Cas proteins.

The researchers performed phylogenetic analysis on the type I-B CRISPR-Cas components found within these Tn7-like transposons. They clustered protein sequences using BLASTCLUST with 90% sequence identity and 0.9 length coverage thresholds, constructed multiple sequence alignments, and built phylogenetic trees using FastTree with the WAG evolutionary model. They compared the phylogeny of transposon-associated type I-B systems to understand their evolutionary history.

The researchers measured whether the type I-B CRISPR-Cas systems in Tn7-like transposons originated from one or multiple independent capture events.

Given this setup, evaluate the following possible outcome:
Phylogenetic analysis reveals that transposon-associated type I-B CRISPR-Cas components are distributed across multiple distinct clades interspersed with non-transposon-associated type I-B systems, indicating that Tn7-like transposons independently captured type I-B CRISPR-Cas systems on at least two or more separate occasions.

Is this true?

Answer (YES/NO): YES